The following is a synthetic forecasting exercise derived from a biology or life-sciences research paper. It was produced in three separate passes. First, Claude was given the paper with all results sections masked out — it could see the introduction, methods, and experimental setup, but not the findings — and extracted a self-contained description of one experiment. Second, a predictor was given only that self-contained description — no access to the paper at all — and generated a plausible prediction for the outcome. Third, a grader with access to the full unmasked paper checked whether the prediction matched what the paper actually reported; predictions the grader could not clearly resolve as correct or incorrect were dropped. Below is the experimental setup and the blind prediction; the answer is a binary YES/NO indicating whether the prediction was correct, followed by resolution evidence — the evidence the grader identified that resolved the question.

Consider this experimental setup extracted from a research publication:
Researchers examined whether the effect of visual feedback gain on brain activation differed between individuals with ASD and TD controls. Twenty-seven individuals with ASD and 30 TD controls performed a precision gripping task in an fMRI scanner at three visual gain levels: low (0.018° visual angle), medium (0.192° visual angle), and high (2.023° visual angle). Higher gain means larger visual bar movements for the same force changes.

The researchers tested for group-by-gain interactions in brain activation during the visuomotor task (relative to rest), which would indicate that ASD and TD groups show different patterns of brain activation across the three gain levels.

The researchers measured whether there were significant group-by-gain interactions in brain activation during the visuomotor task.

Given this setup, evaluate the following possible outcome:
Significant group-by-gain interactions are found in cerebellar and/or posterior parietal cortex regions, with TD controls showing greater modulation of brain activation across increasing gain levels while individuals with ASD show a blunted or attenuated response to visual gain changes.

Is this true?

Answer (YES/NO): NO